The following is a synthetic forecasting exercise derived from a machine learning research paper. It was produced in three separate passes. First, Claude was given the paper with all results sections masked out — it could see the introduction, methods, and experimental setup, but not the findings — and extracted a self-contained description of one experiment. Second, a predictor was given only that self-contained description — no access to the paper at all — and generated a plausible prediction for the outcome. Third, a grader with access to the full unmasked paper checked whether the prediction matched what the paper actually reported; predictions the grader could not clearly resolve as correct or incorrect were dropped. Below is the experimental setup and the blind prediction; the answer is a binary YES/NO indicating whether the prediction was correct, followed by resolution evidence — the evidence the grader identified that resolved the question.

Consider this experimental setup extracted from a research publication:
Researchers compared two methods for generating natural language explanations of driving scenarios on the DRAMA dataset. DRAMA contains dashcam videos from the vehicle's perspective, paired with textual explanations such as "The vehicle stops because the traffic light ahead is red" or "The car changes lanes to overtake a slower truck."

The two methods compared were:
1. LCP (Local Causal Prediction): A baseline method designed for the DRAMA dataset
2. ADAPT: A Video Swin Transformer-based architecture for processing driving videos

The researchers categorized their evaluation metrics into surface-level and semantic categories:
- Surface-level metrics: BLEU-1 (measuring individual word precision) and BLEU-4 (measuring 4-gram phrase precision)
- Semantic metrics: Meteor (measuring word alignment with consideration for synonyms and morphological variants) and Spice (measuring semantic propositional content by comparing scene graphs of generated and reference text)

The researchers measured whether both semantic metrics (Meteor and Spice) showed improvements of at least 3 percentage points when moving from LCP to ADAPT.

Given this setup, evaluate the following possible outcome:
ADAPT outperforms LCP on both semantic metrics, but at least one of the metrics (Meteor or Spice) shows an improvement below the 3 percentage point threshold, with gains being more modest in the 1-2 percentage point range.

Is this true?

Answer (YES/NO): NO